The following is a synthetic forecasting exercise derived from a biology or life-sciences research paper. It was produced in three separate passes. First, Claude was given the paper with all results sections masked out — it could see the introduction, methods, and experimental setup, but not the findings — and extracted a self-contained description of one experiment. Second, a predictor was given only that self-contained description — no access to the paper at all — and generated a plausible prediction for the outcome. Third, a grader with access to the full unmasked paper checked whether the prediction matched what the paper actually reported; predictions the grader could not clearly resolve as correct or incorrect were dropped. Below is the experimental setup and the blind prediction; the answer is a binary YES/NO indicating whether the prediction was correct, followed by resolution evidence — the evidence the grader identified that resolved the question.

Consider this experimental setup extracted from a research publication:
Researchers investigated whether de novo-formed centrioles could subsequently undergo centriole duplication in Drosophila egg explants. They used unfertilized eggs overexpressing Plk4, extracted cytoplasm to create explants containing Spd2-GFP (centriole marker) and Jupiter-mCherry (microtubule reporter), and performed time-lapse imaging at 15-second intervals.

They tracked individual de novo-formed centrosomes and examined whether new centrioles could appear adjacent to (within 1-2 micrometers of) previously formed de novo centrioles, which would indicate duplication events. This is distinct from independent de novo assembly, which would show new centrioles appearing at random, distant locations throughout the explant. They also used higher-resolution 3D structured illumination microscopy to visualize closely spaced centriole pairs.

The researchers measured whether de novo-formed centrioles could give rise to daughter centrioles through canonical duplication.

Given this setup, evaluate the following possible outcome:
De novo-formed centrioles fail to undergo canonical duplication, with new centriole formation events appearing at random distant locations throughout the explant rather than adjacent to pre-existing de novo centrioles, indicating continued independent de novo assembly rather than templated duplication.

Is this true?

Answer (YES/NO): NO